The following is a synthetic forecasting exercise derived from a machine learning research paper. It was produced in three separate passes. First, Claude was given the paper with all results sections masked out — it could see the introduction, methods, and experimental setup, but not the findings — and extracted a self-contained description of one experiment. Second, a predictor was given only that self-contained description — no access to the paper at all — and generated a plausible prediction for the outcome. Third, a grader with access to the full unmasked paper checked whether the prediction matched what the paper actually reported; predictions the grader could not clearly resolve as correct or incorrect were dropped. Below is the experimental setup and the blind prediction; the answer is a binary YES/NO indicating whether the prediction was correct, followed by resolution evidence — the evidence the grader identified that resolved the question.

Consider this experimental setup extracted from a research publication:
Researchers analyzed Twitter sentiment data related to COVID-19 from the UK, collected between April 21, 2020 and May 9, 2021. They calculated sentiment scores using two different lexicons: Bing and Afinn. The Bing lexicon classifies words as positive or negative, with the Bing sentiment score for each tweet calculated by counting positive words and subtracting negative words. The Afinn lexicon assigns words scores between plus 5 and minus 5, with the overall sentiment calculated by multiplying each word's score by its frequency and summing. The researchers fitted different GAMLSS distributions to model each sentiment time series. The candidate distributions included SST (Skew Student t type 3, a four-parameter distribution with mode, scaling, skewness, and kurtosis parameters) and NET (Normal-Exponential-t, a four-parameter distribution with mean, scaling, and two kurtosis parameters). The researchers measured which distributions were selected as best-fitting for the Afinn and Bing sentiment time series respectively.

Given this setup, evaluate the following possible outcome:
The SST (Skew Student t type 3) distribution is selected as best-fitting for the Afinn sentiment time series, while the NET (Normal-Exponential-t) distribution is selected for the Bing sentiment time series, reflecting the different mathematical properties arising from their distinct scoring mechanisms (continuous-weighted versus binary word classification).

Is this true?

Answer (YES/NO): YES